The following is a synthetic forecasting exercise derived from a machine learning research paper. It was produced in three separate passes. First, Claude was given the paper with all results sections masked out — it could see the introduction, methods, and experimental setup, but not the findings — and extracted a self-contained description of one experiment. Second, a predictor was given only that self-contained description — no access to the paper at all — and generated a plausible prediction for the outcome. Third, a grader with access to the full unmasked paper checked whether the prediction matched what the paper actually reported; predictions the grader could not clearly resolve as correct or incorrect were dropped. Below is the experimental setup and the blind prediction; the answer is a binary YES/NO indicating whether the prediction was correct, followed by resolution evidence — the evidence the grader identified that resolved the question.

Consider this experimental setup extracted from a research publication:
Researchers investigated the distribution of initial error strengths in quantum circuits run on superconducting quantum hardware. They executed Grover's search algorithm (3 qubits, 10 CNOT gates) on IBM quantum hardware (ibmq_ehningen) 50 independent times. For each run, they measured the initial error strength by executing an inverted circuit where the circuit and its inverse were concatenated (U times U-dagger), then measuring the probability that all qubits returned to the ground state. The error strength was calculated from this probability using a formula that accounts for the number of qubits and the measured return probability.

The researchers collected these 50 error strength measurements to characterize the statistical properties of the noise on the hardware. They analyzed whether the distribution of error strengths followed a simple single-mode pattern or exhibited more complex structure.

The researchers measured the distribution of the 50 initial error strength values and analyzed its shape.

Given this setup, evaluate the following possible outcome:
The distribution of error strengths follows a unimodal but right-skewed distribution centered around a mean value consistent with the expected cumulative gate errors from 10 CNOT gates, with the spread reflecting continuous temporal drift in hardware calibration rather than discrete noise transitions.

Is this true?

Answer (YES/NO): NO